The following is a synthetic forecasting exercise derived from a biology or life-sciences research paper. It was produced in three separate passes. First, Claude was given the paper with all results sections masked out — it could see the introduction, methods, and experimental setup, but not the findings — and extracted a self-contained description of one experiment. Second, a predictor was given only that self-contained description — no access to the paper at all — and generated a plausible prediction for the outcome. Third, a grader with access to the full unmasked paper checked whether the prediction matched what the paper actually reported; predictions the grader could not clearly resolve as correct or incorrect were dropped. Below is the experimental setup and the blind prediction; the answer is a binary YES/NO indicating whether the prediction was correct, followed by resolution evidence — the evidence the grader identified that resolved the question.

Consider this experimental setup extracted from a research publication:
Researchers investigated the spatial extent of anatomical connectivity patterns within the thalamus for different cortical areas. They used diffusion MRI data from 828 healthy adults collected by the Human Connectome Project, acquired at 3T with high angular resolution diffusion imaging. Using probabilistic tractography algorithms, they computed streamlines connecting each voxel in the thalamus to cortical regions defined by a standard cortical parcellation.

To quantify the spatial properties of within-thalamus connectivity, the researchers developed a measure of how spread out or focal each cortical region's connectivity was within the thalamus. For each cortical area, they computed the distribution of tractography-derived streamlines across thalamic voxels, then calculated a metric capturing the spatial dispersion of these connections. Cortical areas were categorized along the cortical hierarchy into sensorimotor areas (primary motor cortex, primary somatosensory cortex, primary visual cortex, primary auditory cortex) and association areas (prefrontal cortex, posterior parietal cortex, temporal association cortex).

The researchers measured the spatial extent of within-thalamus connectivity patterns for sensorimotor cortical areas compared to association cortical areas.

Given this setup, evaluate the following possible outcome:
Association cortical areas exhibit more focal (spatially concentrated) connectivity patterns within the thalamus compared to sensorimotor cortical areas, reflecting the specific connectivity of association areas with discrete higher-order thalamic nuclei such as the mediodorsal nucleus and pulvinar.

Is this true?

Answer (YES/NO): NO